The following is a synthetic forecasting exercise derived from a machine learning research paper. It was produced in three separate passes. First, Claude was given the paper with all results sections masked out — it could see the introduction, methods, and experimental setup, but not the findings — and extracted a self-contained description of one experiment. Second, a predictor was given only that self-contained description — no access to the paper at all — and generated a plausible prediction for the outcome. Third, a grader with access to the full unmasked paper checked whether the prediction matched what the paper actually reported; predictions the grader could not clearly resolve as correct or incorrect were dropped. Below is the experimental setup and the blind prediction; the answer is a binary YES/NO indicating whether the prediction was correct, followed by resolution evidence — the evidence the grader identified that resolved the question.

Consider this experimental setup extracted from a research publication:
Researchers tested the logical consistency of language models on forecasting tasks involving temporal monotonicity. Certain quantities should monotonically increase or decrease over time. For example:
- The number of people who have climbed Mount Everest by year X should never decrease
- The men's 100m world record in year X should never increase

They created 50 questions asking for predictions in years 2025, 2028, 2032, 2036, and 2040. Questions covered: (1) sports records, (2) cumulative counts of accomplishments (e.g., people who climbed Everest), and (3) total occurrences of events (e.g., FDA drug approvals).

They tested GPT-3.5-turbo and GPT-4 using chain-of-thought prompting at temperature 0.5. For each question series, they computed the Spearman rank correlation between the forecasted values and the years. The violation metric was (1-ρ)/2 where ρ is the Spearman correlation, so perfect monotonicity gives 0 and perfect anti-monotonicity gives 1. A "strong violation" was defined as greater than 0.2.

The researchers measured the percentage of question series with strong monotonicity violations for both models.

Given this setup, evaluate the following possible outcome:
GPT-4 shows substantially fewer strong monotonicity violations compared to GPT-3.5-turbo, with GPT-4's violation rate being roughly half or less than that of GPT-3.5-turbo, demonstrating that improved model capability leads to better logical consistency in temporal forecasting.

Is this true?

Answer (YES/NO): YES